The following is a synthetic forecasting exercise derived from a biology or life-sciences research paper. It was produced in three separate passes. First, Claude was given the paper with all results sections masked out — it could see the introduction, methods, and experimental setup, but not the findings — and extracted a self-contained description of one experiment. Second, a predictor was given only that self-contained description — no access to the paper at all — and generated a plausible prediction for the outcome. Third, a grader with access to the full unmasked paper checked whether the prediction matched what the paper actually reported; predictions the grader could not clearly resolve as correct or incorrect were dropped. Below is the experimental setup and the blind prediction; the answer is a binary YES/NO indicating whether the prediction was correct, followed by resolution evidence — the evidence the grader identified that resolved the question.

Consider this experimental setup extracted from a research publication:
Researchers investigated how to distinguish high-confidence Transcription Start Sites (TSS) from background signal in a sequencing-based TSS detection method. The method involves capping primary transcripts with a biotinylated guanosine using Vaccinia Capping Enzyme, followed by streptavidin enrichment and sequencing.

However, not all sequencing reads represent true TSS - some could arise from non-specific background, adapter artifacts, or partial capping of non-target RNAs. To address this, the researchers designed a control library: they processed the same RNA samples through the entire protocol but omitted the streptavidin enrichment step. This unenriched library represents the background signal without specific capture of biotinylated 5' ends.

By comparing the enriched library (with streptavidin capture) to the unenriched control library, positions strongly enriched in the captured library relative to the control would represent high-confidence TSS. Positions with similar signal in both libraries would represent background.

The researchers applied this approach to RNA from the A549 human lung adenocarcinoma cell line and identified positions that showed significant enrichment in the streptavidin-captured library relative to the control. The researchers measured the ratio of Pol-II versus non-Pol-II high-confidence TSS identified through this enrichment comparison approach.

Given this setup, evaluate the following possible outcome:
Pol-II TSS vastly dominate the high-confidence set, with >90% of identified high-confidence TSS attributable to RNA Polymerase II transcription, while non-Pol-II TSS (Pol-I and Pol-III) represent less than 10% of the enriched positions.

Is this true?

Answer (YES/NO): NO